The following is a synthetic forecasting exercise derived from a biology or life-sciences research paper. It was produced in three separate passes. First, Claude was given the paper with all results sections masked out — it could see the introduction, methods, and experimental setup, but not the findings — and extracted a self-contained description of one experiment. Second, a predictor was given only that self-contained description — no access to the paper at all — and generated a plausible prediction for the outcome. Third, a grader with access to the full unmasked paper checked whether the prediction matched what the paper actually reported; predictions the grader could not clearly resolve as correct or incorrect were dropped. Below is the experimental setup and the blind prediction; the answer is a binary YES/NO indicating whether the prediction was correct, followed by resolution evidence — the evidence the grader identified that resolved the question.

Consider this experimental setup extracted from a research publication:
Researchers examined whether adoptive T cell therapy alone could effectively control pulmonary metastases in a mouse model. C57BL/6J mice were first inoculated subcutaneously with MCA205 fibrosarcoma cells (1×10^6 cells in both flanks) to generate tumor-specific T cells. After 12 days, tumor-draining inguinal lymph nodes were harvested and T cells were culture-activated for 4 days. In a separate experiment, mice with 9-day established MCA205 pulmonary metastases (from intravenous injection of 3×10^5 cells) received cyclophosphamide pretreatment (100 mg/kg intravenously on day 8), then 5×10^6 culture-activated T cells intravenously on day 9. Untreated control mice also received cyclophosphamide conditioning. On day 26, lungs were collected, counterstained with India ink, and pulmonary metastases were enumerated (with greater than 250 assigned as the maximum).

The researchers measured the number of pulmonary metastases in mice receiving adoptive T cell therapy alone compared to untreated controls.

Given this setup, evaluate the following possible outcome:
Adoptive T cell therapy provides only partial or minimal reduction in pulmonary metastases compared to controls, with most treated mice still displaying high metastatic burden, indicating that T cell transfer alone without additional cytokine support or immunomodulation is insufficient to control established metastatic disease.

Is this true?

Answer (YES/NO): NO